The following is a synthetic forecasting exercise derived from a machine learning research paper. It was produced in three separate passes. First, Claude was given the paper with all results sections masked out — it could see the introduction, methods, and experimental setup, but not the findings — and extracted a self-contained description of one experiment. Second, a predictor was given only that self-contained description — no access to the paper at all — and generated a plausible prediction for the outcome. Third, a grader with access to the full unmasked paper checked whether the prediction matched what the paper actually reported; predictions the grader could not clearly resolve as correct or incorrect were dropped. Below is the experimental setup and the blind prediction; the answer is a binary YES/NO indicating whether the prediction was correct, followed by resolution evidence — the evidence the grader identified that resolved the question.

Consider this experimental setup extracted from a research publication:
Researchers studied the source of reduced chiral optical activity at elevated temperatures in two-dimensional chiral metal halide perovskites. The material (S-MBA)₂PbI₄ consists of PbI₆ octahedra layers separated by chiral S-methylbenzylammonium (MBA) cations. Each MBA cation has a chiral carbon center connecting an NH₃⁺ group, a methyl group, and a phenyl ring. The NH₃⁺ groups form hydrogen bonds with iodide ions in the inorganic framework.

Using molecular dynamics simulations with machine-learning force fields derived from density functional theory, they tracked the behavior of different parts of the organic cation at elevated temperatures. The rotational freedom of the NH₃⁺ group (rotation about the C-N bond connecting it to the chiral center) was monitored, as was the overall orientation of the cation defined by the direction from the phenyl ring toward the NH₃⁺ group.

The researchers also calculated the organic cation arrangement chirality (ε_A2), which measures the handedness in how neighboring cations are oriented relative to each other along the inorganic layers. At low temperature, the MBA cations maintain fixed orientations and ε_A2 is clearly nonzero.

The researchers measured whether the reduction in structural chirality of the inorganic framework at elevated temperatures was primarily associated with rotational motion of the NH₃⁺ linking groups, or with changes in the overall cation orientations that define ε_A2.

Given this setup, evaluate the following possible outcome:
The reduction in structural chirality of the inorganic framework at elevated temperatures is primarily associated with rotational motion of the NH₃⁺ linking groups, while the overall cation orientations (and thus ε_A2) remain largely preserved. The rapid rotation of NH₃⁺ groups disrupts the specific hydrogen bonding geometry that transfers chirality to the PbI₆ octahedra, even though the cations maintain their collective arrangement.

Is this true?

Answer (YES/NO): YES